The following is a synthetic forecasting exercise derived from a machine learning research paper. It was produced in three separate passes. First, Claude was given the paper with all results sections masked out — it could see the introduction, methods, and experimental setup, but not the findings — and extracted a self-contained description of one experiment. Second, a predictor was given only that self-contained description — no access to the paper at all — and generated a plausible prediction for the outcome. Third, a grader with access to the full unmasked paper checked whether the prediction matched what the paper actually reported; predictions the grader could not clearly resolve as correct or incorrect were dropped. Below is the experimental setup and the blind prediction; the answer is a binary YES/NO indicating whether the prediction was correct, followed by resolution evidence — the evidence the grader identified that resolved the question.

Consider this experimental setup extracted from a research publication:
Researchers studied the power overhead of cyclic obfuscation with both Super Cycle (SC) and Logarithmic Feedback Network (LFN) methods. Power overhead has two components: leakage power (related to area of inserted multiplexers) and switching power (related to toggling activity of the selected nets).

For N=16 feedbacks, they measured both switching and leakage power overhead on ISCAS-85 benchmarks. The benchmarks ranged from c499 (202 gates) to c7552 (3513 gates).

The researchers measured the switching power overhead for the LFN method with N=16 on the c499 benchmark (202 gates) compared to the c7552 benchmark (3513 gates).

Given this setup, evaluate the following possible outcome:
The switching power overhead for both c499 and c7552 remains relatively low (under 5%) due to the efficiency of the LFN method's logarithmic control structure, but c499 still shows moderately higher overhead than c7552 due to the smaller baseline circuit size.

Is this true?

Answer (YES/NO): NO